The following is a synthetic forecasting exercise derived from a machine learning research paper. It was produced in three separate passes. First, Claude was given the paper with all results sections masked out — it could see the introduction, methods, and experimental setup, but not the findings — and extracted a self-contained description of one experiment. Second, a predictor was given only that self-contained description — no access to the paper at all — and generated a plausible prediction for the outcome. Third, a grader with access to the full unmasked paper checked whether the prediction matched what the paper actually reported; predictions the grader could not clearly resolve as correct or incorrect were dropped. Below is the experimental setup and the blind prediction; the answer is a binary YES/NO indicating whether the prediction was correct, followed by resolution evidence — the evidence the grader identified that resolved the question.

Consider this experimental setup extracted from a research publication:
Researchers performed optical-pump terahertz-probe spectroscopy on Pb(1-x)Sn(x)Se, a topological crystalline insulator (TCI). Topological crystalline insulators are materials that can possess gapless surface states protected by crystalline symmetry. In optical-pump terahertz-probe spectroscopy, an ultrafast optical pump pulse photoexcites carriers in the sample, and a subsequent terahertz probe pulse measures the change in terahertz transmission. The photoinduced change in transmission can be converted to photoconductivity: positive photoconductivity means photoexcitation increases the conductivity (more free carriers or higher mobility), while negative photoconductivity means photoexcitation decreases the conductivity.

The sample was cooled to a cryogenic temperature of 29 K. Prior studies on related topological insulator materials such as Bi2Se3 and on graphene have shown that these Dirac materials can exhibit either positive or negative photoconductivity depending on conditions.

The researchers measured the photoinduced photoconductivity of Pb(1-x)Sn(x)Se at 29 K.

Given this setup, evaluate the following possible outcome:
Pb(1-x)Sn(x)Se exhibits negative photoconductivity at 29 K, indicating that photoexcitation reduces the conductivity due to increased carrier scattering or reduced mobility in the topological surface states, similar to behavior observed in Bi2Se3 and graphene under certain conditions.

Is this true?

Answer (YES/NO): YES